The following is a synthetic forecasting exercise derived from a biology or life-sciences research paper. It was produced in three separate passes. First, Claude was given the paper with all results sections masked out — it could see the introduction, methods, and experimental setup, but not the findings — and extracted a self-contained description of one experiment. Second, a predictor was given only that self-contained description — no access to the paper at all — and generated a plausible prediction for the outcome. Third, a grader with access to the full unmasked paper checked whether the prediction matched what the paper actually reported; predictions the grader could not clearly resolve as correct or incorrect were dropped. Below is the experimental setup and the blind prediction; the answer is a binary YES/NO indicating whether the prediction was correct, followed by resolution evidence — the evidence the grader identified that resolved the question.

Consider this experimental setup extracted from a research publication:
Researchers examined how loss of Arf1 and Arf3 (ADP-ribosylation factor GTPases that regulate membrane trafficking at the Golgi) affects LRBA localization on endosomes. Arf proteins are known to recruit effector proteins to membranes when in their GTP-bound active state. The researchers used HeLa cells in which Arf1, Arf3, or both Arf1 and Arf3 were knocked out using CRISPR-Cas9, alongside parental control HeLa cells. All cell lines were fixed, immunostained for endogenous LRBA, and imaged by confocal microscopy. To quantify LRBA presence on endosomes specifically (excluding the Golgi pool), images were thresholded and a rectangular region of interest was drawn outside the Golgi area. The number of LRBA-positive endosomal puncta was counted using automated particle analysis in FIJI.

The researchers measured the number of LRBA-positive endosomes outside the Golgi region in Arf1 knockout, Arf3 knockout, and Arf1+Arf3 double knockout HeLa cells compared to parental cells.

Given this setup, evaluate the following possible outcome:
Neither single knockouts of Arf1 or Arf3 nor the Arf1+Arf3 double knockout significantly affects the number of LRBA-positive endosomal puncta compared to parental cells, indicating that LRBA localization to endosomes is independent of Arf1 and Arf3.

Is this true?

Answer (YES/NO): NO